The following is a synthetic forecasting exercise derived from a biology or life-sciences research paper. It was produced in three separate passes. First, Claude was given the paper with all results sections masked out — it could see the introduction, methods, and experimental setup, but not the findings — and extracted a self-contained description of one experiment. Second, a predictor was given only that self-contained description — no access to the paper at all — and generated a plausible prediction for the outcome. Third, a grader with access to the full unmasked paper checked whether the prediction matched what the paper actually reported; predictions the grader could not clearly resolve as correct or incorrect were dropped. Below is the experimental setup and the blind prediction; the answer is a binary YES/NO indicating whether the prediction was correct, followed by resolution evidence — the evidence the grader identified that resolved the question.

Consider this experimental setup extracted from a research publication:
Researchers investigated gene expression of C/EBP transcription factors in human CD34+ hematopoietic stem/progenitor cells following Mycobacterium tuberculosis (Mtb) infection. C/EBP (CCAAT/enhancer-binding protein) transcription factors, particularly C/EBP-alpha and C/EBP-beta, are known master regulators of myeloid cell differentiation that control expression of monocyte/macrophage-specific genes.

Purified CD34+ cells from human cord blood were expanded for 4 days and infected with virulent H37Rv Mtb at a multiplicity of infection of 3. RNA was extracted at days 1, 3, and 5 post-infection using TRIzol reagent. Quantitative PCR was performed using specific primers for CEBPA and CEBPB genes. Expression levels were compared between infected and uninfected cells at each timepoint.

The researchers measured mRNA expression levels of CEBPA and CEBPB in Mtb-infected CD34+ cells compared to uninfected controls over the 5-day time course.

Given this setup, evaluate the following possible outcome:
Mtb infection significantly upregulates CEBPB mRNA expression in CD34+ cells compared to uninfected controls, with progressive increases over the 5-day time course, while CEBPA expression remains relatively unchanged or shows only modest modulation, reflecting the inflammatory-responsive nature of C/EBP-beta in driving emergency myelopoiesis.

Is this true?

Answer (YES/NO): NO